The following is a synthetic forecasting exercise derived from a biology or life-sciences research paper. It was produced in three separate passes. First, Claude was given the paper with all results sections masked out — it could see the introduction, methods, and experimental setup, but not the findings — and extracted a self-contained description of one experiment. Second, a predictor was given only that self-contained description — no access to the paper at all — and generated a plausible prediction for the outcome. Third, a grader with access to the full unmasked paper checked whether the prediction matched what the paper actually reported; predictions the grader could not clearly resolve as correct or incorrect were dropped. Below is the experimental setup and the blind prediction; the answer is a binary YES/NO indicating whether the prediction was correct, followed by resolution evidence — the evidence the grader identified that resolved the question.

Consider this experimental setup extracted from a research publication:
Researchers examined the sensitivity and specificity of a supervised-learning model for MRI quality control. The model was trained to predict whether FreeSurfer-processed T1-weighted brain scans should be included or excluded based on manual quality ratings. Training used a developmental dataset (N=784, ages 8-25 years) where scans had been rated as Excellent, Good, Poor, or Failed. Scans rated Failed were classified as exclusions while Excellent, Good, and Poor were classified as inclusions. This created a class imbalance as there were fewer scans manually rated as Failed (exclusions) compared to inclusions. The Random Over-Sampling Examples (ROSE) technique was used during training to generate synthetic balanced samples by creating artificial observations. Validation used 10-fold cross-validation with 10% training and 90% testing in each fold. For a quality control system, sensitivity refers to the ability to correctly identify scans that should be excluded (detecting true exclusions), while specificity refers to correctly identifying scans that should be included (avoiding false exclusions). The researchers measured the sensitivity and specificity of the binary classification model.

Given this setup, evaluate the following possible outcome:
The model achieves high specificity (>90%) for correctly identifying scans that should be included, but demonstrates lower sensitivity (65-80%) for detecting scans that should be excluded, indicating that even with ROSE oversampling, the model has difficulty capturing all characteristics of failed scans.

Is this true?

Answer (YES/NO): NO